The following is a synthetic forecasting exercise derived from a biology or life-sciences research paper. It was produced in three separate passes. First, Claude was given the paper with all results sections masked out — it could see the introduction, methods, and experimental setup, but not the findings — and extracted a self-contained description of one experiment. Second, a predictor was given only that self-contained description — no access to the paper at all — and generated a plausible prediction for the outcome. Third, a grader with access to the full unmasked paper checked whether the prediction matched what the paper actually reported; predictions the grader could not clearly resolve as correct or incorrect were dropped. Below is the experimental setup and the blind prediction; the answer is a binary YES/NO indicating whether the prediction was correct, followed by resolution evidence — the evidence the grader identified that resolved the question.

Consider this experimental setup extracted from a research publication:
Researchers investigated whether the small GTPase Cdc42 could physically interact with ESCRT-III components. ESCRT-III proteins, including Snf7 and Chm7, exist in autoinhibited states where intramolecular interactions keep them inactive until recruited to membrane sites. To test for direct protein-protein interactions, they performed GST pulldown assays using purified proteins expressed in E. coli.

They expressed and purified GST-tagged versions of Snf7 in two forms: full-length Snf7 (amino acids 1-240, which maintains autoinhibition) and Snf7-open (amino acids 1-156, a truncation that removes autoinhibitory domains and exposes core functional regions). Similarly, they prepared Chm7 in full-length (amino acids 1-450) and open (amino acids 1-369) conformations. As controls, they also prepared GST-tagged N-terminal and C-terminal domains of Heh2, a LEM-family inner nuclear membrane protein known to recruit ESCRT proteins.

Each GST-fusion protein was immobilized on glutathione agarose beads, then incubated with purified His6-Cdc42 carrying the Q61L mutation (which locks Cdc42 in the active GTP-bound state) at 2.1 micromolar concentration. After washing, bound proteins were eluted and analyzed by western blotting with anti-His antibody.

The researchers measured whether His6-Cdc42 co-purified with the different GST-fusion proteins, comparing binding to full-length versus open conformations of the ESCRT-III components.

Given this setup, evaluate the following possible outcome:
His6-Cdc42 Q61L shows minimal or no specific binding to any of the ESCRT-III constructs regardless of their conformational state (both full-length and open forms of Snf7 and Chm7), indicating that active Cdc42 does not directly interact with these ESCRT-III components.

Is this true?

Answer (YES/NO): NO